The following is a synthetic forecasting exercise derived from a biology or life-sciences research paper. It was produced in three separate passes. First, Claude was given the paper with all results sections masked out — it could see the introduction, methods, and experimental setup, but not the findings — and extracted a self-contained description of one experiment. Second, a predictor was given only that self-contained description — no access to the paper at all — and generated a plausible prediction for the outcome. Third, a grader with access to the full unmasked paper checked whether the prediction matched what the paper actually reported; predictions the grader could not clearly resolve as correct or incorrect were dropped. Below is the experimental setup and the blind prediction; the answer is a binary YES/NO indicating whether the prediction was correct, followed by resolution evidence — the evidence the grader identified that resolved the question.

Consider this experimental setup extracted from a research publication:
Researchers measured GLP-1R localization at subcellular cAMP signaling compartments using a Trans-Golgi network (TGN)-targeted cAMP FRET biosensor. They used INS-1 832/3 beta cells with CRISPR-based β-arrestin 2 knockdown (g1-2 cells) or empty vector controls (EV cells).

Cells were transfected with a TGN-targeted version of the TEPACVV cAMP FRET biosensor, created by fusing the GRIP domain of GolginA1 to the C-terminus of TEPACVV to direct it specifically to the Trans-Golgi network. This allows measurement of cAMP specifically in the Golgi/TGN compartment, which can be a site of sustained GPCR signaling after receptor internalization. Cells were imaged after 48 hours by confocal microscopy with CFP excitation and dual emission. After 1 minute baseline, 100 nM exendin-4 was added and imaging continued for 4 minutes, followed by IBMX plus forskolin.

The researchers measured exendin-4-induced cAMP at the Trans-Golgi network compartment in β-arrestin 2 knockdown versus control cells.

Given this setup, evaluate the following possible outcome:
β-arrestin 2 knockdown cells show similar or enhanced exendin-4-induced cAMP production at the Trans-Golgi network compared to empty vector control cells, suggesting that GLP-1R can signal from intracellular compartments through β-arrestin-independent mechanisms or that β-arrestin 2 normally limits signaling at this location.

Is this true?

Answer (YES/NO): YES